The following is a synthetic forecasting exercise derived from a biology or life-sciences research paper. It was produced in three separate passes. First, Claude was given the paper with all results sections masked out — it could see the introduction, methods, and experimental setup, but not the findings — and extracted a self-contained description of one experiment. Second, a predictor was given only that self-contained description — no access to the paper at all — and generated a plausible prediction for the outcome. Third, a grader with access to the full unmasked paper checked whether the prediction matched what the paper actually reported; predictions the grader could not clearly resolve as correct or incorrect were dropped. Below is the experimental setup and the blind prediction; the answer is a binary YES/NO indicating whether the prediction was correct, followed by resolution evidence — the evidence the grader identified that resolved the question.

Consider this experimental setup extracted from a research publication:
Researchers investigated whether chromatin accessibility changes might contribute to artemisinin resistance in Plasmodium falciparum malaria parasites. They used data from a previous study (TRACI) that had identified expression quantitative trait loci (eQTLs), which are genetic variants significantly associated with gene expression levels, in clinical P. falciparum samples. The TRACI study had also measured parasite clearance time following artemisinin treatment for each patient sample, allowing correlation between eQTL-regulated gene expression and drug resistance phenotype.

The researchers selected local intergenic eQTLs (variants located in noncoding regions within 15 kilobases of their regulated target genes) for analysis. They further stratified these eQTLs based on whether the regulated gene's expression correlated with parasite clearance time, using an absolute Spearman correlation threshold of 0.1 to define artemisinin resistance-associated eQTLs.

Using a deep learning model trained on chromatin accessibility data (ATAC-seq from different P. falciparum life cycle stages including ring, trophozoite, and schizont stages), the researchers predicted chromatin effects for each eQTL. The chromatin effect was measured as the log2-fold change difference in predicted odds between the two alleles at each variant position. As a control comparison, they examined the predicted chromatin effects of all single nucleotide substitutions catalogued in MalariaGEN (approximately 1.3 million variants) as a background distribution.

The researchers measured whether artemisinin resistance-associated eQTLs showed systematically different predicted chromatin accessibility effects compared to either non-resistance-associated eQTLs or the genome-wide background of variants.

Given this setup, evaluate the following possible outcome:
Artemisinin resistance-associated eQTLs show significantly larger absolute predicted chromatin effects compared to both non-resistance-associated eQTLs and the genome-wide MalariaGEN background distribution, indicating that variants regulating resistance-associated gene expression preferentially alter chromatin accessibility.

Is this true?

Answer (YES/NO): NO